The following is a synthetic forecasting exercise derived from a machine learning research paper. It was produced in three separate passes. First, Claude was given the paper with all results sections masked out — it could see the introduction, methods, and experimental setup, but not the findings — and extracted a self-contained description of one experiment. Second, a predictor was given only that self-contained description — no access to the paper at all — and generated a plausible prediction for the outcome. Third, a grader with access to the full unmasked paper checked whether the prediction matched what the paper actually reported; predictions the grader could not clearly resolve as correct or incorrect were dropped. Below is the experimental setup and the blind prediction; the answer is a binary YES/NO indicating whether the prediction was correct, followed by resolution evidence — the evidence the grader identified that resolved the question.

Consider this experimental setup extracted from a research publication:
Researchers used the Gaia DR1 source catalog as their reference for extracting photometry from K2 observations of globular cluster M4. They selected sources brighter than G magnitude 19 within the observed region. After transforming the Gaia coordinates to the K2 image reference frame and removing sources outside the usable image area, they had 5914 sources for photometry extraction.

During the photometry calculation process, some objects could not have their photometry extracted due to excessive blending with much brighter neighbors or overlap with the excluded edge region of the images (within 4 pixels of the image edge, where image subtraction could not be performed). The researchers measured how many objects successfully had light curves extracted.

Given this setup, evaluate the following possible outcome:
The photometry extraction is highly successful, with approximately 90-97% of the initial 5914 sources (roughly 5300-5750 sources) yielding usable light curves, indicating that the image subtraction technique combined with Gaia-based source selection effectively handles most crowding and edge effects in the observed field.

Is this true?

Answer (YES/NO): NO